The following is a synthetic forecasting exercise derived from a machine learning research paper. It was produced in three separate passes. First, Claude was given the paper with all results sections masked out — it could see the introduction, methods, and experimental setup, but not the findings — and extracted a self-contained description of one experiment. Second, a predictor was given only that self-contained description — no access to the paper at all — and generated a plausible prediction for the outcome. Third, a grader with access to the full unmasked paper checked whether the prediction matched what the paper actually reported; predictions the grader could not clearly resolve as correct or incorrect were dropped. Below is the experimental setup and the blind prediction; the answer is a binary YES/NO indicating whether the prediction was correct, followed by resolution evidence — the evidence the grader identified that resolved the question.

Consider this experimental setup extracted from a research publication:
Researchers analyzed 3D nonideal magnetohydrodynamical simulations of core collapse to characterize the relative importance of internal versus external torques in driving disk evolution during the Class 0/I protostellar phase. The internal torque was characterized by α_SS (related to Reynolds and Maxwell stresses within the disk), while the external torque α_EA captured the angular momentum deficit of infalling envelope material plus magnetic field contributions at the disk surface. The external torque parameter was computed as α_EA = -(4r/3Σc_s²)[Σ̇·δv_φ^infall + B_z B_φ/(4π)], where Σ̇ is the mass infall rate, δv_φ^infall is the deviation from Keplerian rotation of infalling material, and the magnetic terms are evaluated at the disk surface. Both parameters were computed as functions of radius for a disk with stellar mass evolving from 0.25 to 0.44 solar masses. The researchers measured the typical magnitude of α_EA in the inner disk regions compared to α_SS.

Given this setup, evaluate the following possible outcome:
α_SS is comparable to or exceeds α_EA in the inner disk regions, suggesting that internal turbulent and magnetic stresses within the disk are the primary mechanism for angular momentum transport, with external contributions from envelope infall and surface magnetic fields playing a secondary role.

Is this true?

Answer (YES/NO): NO